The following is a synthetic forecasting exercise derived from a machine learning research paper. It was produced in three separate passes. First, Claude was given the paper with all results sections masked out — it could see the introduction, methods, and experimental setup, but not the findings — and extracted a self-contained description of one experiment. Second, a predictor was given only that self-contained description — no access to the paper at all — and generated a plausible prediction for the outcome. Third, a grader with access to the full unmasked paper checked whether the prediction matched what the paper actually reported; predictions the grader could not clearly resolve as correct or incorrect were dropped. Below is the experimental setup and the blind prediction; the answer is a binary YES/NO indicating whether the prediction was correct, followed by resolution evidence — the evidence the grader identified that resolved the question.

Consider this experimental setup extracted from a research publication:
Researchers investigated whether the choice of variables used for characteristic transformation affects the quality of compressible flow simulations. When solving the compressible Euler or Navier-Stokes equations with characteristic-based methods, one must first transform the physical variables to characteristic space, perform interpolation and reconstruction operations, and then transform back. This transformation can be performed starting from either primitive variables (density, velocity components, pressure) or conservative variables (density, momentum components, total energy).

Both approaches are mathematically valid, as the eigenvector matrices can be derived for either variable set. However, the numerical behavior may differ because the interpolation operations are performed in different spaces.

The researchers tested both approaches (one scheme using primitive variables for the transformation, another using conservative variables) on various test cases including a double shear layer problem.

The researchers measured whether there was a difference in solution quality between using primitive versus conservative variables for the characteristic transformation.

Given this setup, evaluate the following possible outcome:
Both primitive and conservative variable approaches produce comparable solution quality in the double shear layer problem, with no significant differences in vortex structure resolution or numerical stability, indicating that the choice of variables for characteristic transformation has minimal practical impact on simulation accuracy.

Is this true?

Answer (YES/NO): NO